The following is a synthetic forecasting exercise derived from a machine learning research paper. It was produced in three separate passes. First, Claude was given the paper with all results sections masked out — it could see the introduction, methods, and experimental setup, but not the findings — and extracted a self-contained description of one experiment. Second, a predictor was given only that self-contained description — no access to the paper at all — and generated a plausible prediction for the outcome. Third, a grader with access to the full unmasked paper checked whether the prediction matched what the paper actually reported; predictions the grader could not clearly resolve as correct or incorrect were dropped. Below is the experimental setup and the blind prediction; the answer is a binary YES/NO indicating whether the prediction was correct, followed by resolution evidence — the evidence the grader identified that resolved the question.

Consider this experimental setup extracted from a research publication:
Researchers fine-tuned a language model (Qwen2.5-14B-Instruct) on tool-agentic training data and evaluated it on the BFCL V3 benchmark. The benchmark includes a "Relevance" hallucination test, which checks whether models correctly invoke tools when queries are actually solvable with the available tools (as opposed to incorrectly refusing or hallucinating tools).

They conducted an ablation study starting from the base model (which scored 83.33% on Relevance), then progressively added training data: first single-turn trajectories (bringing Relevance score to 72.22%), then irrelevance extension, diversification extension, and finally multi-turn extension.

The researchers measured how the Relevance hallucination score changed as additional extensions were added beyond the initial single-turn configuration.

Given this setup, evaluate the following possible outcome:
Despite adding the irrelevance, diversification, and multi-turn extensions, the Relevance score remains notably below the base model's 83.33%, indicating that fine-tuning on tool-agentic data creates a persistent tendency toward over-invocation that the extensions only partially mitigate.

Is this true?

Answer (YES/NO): NO